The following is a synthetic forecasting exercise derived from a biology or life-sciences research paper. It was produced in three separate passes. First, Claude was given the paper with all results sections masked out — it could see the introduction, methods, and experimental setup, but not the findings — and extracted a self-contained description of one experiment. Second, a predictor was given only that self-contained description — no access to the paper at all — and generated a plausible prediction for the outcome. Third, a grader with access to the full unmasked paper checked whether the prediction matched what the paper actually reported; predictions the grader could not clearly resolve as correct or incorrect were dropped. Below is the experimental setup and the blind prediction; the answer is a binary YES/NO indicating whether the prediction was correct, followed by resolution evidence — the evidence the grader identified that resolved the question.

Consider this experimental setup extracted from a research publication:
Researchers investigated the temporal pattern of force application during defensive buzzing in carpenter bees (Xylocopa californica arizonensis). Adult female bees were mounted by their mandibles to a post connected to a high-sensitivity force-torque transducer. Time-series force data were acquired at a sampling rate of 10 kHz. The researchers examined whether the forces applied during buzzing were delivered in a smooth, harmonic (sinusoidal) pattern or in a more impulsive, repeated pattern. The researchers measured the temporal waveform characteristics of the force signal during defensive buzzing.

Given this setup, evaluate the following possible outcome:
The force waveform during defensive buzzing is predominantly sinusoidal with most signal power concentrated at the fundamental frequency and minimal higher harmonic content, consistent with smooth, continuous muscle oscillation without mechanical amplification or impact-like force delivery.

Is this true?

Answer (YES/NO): NO